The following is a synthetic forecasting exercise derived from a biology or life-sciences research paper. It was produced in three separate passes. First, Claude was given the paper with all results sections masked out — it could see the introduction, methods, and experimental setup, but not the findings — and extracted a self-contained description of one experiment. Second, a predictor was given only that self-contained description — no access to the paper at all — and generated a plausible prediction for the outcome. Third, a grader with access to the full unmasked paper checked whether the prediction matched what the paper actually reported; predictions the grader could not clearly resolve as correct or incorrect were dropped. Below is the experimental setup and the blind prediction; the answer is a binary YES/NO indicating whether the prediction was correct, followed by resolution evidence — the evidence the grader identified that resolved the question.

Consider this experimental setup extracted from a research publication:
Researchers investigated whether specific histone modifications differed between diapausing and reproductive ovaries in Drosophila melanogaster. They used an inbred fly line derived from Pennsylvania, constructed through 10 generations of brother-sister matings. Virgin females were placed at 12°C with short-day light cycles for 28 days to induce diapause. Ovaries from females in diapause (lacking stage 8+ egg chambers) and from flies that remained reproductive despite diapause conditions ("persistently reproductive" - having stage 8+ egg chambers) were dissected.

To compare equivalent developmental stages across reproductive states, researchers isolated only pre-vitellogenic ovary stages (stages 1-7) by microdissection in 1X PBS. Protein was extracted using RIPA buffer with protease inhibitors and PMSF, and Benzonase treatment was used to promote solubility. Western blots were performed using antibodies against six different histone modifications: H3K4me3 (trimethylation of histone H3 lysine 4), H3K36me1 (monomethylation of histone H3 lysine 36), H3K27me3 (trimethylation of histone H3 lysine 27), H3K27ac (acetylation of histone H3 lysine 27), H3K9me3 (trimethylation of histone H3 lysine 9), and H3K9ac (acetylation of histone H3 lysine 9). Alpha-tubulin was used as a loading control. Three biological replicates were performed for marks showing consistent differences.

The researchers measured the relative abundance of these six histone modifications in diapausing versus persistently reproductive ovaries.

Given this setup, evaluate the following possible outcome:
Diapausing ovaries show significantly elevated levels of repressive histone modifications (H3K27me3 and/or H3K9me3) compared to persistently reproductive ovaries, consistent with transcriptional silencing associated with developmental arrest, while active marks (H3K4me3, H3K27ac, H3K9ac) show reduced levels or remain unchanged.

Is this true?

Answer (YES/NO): NO